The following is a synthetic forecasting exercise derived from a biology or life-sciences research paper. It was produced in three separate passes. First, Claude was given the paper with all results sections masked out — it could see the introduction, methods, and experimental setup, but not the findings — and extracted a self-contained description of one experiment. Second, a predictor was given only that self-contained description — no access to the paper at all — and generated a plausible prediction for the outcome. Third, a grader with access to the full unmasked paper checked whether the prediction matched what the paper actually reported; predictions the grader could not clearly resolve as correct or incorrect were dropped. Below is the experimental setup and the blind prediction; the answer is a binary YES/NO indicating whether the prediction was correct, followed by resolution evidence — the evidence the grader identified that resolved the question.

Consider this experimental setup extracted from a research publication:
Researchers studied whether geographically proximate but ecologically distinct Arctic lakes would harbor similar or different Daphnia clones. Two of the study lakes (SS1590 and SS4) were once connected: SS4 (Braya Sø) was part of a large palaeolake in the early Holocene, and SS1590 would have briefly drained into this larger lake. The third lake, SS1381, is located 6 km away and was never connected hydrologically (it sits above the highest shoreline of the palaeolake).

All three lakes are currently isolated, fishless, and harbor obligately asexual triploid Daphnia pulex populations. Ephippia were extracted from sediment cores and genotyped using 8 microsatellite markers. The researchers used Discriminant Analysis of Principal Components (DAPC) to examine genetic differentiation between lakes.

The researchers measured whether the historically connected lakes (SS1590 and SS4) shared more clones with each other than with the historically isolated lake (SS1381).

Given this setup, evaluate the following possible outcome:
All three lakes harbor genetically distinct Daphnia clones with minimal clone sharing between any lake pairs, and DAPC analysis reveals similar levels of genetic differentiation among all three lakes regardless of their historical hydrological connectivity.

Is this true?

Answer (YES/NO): YES